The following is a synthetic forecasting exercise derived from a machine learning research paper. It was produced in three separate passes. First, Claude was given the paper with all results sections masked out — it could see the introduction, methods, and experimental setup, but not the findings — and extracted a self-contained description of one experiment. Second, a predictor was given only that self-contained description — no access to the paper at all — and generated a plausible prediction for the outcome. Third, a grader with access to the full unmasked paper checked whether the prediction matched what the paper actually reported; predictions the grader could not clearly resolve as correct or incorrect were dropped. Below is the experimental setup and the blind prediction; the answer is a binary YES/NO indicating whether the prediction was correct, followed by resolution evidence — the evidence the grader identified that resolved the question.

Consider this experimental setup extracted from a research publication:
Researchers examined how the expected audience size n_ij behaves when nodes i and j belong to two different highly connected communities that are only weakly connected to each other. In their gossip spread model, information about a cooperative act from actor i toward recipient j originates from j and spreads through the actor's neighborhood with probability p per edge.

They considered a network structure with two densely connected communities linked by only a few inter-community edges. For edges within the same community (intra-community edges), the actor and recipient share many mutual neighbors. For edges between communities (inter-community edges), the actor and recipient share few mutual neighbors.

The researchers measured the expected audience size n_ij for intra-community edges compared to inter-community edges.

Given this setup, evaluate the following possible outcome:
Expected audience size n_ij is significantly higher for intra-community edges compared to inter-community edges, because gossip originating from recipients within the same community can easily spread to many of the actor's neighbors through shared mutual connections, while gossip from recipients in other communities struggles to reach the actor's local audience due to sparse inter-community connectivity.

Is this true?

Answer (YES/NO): YES